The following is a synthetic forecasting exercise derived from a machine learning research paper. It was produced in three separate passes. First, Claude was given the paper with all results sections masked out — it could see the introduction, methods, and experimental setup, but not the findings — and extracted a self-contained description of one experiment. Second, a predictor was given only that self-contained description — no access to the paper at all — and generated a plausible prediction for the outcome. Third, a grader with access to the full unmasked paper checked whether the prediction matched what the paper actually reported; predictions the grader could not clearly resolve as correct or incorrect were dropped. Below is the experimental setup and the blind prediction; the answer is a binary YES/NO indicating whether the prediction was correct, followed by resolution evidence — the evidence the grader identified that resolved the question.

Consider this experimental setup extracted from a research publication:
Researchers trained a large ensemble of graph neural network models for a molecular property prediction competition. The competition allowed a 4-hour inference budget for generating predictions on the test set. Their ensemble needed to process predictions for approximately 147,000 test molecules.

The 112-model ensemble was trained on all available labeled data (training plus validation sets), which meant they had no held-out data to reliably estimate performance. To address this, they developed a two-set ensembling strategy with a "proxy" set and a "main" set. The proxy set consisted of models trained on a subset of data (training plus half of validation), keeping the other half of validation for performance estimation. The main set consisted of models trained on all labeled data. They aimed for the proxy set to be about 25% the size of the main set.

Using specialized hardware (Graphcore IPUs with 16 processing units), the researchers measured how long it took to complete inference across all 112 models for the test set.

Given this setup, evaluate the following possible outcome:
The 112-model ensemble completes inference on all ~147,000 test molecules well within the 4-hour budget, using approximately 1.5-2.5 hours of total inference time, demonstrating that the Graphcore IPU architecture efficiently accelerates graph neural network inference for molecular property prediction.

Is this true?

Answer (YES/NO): YES